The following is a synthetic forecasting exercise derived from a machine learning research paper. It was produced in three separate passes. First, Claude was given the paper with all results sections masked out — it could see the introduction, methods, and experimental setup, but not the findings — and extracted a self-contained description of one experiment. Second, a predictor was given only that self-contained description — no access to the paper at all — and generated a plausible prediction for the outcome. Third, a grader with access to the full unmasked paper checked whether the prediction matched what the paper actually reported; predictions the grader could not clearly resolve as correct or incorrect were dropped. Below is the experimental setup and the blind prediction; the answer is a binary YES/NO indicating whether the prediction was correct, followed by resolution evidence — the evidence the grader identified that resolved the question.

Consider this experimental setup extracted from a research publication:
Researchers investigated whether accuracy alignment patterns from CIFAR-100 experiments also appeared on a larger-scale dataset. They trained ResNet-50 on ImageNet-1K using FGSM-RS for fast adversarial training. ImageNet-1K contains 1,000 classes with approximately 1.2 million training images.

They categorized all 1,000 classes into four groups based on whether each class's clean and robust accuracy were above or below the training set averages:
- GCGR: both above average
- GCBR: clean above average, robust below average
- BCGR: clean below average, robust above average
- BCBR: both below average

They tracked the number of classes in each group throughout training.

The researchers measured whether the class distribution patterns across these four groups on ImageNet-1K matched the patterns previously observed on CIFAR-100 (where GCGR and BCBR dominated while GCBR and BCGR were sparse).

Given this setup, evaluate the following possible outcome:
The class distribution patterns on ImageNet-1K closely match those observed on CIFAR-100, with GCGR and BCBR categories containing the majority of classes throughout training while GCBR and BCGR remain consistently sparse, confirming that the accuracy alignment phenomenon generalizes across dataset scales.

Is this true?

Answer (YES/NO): YES